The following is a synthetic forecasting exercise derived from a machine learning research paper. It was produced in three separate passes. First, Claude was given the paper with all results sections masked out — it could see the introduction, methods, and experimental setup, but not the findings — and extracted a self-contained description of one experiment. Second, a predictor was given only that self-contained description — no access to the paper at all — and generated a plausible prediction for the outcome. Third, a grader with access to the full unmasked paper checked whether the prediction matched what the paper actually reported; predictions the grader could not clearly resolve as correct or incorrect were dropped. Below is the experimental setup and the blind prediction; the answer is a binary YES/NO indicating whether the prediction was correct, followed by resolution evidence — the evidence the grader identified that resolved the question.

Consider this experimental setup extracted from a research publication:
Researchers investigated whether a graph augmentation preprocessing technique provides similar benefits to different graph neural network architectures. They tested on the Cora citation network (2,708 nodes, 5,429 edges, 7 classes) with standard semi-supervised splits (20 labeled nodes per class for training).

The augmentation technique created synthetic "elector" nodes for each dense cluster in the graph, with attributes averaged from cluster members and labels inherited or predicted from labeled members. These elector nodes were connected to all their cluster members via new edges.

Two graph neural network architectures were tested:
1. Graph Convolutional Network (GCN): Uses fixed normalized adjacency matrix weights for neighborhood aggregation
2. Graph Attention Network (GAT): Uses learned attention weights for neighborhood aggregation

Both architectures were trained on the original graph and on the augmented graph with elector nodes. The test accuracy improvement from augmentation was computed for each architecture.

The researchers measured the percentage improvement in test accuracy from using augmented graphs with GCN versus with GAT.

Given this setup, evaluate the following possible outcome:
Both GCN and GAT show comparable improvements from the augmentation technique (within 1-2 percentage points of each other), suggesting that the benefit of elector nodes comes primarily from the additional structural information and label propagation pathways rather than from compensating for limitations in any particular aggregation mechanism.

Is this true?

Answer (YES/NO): YES